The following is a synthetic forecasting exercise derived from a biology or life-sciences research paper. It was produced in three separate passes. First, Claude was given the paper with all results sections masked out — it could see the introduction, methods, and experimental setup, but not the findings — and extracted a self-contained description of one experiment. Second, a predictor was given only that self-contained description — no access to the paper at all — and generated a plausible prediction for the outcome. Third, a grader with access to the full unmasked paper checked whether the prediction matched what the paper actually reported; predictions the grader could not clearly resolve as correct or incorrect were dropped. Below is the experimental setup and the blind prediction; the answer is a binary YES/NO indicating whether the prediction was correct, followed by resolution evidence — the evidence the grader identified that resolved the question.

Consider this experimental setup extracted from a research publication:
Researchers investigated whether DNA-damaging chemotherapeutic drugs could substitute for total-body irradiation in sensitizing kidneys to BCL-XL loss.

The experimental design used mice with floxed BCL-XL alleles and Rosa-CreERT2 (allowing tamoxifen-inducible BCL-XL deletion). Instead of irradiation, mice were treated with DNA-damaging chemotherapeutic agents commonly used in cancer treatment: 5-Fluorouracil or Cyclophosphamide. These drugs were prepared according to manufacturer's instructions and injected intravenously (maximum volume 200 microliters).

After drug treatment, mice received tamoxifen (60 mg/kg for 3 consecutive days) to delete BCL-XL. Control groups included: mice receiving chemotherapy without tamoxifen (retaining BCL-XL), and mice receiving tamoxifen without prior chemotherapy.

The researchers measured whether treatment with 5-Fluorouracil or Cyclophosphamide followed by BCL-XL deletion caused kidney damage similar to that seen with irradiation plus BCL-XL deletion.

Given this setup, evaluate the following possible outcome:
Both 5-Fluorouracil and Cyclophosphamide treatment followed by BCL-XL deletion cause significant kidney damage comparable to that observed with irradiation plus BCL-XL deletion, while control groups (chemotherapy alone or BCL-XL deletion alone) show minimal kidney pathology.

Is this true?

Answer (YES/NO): NO